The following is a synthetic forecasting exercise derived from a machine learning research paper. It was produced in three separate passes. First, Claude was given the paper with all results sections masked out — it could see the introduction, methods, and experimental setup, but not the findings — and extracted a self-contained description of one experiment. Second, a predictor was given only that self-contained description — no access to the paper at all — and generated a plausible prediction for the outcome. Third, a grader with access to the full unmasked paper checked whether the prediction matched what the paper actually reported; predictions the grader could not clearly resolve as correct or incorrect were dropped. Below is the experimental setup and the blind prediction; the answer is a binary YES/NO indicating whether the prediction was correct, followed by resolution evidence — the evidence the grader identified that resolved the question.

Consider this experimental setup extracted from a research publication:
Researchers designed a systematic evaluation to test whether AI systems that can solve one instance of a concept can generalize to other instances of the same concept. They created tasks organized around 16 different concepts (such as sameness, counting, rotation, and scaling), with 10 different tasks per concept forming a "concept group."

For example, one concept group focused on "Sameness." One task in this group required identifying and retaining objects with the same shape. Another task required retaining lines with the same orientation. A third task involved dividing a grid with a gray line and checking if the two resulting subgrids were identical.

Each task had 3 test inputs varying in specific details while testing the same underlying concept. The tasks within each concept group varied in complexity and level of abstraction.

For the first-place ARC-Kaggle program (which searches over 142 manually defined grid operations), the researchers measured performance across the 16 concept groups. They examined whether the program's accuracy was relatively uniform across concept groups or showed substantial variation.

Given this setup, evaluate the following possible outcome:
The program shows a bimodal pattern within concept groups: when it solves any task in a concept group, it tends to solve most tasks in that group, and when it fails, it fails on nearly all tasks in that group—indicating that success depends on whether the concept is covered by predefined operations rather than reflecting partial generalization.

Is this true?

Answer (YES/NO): NO